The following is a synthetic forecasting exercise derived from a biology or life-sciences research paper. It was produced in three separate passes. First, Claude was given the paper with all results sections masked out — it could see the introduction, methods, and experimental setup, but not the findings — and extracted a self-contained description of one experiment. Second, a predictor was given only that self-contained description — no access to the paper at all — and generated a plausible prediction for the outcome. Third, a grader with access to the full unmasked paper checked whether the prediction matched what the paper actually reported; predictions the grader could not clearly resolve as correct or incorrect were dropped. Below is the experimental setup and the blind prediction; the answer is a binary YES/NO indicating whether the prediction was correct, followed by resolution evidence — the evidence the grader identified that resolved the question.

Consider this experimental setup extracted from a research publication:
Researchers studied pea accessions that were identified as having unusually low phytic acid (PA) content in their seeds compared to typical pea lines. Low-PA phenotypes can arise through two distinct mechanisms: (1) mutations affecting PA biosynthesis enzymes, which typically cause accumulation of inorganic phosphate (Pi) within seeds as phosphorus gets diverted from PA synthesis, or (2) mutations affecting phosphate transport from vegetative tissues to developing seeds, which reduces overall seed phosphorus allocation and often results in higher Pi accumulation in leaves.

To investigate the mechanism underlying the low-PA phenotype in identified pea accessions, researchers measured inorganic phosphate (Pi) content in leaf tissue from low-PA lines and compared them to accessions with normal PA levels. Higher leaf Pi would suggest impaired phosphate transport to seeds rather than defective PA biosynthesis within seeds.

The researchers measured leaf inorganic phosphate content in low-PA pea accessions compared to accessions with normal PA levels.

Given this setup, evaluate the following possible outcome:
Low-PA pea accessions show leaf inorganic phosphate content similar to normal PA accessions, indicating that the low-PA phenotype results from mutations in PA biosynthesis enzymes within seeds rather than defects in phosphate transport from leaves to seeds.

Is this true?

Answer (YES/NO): NO